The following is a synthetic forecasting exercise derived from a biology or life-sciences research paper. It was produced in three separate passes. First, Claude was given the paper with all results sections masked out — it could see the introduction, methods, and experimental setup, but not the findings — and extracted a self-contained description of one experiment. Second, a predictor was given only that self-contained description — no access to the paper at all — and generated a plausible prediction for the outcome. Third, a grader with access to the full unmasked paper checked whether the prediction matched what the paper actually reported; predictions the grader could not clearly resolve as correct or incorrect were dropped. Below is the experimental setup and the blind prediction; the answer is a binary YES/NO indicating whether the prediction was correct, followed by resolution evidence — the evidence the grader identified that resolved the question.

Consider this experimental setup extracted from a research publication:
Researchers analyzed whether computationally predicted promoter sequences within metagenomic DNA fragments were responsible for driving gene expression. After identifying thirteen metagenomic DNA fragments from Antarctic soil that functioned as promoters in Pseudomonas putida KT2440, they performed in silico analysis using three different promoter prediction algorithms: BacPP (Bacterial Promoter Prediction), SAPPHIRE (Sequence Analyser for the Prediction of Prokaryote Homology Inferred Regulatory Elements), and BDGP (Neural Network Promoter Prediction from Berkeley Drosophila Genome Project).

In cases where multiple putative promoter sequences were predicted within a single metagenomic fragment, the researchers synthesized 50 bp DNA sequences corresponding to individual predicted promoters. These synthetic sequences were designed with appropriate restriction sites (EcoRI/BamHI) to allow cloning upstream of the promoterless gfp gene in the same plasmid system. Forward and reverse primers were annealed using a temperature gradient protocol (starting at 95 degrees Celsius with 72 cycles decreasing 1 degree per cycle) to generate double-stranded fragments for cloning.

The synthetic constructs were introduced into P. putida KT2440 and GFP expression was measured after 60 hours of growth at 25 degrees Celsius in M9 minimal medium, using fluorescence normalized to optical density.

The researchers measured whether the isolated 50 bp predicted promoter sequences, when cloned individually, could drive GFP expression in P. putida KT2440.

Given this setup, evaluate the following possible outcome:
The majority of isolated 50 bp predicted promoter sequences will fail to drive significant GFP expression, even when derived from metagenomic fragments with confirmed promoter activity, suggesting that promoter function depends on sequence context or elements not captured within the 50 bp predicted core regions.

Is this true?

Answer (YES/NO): NO